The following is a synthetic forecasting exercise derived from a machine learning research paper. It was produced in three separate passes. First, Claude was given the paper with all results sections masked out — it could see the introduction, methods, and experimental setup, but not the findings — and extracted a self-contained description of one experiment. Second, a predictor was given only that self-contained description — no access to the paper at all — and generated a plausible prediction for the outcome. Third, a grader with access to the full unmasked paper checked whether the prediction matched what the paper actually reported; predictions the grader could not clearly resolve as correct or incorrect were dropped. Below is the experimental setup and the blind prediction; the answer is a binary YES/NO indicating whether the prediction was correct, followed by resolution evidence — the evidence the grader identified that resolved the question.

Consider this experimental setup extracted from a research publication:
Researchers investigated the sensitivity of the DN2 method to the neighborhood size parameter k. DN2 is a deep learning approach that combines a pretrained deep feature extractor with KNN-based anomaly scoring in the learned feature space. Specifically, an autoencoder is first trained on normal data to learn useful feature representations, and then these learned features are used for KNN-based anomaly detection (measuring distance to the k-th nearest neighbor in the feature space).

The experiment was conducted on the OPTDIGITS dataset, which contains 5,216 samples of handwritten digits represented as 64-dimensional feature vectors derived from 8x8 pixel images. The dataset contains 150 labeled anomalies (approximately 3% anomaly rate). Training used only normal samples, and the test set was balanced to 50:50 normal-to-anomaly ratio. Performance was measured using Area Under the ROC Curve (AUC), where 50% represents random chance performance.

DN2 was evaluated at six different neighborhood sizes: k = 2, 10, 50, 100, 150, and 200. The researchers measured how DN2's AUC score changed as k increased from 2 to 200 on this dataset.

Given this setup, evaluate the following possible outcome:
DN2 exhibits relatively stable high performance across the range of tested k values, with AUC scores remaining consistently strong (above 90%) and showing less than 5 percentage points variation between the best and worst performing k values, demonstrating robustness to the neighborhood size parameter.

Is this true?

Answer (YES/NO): NO